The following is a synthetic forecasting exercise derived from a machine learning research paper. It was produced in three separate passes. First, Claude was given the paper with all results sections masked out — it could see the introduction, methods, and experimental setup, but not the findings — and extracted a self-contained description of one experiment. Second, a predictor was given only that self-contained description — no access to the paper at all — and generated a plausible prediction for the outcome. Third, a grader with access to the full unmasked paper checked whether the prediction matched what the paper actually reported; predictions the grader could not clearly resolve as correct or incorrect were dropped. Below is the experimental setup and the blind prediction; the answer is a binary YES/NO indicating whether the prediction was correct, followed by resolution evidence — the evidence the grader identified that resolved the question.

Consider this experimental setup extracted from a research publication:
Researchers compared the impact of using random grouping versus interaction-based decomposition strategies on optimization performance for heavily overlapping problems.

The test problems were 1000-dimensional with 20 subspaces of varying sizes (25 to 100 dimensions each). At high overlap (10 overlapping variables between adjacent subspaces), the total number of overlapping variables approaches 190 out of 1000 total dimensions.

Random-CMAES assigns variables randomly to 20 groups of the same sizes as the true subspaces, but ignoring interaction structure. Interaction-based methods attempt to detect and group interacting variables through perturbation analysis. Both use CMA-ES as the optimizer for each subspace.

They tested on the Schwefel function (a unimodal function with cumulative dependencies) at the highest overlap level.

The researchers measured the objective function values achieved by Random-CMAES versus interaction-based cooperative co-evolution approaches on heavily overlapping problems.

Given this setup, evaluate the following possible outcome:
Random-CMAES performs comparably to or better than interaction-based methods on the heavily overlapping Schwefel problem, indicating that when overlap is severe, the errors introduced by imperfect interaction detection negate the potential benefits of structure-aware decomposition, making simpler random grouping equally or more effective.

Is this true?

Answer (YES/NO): NO